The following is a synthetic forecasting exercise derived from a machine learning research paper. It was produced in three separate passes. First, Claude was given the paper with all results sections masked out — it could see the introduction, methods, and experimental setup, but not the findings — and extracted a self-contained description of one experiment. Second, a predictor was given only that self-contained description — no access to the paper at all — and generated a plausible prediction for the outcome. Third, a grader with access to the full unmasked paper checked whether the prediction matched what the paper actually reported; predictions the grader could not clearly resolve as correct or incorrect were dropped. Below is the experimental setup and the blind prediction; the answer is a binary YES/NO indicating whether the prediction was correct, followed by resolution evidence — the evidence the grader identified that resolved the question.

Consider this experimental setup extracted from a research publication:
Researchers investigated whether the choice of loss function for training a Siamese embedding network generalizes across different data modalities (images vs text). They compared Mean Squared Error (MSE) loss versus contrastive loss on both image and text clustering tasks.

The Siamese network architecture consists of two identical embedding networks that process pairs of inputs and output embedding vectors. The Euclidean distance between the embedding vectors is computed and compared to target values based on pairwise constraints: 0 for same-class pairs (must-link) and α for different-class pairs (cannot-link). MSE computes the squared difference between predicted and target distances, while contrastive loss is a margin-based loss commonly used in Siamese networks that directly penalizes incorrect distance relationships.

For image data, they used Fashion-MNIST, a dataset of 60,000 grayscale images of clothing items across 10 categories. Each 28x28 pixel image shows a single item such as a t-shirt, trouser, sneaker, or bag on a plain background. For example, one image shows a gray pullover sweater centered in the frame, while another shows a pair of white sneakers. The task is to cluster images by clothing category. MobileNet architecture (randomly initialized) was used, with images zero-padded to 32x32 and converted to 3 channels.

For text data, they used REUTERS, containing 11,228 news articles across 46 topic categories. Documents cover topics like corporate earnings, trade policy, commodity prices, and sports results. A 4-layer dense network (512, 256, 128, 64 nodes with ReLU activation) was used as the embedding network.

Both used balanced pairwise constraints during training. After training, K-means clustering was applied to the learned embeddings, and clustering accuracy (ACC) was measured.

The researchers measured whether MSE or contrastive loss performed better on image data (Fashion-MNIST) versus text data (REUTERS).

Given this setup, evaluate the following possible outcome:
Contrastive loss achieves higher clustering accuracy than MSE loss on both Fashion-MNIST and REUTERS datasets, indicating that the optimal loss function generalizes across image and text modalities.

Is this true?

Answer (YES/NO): NO